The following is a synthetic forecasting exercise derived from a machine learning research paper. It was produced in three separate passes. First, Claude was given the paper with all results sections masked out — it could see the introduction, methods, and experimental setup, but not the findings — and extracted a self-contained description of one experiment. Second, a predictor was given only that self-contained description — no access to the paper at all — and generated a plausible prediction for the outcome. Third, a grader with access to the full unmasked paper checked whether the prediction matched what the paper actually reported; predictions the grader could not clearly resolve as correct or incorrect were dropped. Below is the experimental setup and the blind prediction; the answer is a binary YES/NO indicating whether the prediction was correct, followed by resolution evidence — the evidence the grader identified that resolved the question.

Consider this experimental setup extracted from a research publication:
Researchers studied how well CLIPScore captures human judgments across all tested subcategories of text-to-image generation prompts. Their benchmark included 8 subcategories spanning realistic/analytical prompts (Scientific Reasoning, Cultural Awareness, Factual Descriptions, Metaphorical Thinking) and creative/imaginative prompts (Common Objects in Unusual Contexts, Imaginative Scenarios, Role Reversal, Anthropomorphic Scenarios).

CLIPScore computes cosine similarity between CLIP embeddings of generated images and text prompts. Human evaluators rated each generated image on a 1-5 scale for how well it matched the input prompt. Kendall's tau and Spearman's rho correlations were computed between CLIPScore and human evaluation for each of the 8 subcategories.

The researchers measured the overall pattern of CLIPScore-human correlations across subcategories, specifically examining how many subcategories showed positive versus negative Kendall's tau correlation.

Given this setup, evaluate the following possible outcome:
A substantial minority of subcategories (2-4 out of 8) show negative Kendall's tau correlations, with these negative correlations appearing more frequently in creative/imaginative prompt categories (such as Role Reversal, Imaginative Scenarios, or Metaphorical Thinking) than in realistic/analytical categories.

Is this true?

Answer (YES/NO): NO